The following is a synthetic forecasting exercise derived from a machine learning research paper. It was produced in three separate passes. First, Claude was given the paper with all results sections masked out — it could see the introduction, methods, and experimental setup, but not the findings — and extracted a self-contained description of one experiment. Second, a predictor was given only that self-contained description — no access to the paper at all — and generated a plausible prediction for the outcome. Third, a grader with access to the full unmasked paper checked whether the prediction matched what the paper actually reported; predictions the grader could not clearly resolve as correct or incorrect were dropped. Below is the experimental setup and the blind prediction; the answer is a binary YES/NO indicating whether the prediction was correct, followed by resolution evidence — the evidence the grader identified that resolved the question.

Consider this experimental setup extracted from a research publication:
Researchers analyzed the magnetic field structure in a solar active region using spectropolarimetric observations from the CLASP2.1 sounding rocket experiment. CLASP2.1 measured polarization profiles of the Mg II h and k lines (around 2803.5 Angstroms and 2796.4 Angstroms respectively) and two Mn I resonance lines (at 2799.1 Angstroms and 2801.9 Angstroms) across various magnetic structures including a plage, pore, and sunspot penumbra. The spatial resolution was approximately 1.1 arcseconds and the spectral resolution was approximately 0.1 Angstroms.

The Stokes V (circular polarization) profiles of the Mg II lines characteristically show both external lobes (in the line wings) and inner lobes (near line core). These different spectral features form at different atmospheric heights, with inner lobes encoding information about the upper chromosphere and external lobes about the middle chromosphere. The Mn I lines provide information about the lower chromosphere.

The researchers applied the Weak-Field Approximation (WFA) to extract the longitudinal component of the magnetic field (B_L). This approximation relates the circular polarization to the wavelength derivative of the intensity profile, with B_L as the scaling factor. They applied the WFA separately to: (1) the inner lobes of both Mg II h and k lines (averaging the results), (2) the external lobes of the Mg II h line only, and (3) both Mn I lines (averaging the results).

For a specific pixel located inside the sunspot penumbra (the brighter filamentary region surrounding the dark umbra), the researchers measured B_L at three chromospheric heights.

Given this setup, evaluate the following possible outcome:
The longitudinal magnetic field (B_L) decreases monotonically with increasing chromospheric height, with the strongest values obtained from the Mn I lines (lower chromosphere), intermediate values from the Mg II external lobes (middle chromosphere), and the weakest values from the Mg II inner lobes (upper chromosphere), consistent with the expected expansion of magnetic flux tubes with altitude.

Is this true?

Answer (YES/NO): NO